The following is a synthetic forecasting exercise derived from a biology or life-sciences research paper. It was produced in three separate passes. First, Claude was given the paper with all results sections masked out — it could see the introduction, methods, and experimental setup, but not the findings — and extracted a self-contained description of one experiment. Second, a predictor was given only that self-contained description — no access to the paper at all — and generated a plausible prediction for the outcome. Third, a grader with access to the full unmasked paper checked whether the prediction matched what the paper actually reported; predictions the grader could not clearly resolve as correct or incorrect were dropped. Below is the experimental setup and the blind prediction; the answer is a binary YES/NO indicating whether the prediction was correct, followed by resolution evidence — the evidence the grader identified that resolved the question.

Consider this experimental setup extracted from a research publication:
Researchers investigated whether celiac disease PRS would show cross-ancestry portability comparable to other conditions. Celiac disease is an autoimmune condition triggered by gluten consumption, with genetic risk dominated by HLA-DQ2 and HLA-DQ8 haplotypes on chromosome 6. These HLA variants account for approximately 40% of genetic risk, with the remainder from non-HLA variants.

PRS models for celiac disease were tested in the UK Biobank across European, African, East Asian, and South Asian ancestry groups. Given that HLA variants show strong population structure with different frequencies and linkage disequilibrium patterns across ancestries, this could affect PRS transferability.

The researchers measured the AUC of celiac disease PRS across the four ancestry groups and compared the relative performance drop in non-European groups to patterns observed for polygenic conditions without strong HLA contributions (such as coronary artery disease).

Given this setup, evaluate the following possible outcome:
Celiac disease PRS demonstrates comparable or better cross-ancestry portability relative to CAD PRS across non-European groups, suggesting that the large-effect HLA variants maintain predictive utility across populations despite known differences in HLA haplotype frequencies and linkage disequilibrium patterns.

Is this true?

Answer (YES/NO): NO